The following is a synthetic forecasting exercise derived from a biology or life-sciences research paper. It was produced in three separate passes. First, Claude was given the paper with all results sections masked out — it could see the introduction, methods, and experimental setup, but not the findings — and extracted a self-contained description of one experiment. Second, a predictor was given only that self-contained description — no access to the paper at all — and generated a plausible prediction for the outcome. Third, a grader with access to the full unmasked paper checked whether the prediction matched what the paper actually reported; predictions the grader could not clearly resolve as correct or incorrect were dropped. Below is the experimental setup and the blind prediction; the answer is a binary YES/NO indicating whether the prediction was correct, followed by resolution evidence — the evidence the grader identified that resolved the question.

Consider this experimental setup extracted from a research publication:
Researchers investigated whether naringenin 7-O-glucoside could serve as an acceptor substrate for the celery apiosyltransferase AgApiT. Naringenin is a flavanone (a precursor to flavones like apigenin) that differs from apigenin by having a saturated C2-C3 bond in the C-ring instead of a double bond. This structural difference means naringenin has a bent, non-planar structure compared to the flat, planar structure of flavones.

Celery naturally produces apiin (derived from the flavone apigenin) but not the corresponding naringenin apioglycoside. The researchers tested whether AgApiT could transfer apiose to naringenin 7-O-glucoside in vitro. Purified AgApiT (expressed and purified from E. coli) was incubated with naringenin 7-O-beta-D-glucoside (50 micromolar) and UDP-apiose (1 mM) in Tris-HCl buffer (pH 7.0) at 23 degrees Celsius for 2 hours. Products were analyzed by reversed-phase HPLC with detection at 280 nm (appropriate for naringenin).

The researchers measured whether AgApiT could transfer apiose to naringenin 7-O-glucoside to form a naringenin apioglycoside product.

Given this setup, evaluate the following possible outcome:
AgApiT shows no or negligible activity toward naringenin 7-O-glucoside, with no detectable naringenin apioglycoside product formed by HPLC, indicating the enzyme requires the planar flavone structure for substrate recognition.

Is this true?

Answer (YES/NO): YES